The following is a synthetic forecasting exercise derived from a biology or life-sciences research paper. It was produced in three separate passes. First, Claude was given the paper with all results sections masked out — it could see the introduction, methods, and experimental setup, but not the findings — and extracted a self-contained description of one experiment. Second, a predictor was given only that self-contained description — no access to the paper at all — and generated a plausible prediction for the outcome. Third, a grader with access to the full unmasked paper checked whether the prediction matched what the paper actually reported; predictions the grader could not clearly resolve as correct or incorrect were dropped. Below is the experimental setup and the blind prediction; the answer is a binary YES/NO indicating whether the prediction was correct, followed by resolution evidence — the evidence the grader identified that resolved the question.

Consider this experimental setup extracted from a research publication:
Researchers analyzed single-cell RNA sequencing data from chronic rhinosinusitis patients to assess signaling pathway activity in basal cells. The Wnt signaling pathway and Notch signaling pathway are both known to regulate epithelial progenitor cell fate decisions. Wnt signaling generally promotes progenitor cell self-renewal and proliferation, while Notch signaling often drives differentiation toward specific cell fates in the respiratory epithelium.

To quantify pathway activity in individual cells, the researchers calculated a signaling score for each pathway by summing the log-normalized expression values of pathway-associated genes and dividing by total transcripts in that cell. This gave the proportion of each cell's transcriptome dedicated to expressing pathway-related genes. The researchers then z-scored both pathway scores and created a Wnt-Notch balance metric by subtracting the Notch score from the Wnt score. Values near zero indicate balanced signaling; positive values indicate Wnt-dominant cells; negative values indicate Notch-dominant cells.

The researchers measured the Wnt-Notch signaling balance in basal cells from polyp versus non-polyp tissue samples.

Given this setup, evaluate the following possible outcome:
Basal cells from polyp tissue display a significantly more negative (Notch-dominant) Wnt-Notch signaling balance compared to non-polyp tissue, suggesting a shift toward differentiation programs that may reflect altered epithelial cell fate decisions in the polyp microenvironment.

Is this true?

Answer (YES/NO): NO